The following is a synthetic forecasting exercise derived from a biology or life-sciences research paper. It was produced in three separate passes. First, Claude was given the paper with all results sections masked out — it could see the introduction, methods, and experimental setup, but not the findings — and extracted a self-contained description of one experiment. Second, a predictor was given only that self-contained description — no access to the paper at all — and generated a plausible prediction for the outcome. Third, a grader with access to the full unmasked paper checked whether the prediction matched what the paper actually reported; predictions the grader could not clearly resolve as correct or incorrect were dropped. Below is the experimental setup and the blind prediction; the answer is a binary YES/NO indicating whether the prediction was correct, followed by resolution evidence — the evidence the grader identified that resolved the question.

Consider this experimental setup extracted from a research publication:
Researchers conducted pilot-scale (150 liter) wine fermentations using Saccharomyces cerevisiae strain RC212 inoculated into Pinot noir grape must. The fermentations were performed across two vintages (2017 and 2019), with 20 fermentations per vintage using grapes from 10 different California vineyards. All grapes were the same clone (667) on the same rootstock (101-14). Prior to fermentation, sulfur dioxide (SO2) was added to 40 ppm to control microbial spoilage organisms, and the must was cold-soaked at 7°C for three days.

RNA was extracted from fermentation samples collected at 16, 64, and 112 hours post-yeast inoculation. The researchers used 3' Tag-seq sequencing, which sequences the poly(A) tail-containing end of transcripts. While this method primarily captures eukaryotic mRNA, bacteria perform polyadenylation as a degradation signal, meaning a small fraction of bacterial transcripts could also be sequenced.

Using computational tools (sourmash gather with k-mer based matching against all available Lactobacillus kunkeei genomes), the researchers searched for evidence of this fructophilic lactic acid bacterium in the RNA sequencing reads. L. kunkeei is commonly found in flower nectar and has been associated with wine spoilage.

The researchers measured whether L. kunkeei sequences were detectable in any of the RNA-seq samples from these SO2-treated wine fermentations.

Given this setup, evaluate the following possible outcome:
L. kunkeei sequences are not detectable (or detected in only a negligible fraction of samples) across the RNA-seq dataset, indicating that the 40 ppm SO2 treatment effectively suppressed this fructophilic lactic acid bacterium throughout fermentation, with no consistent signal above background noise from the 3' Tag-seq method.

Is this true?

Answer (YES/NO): NO